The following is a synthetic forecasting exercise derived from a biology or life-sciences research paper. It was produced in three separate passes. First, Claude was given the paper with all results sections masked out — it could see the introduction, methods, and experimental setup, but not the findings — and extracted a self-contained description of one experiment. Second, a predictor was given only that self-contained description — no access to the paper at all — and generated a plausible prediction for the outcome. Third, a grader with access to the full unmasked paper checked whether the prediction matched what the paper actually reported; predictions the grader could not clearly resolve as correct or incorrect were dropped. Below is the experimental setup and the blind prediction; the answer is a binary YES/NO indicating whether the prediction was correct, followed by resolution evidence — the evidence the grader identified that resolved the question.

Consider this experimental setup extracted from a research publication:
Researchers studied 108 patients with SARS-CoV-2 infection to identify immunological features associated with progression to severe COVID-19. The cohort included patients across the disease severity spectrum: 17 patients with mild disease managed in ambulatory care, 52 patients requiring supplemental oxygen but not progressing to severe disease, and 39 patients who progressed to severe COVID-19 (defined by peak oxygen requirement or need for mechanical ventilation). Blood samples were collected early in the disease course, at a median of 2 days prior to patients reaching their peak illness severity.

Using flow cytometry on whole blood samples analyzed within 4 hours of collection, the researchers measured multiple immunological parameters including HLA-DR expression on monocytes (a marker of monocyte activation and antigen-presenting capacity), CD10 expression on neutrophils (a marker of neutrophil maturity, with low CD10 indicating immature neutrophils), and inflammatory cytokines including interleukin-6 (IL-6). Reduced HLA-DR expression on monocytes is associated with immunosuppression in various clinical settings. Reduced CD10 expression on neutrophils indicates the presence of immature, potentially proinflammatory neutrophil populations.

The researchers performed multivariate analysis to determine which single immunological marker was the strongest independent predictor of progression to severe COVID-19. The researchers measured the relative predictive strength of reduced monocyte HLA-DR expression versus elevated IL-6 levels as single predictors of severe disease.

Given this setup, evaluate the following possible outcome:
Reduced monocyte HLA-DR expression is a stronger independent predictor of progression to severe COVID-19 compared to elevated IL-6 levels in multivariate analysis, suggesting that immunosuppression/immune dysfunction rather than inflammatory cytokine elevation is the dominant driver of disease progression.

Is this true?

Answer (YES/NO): YES